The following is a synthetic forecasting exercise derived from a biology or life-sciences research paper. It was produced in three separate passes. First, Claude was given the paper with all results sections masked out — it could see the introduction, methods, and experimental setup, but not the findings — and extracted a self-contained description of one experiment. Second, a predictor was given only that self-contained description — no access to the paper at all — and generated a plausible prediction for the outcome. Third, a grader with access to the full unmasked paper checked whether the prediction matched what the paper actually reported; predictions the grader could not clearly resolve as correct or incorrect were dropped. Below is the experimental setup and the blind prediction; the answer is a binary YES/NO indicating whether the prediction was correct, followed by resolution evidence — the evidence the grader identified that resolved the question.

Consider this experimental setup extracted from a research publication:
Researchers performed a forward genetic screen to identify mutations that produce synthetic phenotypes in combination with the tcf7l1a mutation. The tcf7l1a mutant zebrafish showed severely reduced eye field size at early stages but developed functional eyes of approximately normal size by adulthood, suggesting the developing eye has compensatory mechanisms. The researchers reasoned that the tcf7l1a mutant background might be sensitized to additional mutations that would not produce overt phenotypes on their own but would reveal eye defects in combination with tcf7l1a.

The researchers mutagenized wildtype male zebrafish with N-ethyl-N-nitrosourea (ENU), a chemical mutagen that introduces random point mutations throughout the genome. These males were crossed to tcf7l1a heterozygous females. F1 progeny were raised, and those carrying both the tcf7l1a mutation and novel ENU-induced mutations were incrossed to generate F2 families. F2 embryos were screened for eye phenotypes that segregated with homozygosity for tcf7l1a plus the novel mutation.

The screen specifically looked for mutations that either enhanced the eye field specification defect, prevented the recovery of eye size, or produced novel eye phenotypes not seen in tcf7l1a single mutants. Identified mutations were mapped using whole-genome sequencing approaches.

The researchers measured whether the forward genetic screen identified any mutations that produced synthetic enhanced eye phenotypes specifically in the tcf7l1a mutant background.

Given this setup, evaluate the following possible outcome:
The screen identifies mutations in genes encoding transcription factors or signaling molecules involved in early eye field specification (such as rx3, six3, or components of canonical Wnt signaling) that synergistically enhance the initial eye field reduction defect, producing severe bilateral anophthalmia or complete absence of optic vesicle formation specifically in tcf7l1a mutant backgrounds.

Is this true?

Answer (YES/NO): YES